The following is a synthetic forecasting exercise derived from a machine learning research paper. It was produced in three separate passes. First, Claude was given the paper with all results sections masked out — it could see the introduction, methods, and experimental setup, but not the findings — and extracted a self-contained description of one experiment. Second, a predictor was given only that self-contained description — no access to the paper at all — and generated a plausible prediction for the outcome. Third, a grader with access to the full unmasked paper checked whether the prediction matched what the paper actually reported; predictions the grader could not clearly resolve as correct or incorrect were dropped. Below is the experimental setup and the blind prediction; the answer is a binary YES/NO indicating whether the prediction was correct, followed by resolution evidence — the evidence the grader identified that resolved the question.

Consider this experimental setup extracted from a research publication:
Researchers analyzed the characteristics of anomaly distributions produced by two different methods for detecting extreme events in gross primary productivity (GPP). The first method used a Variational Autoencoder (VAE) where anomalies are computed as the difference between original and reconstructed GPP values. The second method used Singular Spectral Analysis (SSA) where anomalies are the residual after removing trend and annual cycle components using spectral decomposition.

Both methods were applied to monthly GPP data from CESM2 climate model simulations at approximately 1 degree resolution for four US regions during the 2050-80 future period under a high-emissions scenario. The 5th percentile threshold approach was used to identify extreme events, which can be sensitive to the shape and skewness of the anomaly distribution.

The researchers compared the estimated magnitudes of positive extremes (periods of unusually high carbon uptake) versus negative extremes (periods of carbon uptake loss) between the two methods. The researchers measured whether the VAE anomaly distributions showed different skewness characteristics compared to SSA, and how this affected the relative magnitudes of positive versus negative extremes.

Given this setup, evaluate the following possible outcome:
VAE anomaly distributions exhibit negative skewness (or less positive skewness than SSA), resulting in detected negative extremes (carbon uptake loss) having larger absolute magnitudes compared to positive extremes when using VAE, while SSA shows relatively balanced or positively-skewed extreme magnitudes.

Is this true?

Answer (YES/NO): NO